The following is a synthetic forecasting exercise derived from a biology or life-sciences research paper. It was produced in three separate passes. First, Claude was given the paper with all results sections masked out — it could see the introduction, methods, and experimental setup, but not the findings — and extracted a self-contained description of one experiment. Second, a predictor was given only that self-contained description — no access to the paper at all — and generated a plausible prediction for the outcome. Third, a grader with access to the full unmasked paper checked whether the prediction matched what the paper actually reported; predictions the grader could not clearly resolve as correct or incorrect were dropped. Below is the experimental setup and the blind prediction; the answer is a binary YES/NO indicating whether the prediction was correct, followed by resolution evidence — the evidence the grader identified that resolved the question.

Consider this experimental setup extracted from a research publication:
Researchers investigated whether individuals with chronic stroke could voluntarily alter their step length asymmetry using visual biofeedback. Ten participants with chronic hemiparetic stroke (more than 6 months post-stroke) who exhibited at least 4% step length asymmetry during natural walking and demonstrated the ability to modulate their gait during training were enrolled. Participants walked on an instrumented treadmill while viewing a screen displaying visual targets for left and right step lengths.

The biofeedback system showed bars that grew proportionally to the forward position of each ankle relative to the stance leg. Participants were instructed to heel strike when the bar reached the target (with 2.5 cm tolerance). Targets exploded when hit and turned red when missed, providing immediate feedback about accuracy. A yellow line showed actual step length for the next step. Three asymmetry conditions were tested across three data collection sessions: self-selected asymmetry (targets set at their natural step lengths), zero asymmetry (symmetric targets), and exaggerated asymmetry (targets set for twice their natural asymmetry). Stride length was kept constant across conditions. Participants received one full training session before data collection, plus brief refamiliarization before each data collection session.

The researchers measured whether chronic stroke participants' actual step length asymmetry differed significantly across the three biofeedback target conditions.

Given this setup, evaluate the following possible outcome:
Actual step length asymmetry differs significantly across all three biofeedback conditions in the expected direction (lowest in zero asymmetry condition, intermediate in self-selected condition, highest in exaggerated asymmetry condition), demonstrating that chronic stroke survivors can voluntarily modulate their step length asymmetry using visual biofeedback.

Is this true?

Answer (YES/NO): YES